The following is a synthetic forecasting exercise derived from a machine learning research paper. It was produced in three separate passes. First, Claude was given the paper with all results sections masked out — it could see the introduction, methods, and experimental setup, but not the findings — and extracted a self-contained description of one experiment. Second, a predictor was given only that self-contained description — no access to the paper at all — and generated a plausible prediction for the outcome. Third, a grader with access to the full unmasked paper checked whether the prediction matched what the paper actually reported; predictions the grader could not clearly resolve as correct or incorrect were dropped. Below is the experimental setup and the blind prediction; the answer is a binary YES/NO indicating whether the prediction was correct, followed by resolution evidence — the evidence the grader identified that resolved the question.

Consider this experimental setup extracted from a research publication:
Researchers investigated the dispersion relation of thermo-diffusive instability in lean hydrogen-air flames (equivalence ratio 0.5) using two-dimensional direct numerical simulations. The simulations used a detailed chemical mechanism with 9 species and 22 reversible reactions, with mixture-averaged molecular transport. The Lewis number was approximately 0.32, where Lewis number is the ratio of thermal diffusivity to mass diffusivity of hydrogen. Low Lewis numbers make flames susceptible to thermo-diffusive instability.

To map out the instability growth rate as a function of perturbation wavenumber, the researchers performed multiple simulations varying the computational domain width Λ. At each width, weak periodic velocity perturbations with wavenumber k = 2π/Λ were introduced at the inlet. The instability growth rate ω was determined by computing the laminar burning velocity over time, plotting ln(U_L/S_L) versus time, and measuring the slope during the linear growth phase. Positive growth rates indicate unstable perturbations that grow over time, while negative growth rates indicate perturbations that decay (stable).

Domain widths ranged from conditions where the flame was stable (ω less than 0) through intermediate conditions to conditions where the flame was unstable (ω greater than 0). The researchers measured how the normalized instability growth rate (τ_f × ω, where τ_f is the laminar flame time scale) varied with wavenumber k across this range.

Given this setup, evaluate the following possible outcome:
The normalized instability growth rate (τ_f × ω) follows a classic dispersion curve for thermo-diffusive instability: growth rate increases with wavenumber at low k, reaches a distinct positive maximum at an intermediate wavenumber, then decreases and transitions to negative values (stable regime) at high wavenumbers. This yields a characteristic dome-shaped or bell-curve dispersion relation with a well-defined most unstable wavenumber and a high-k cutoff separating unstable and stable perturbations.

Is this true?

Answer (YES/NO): YES